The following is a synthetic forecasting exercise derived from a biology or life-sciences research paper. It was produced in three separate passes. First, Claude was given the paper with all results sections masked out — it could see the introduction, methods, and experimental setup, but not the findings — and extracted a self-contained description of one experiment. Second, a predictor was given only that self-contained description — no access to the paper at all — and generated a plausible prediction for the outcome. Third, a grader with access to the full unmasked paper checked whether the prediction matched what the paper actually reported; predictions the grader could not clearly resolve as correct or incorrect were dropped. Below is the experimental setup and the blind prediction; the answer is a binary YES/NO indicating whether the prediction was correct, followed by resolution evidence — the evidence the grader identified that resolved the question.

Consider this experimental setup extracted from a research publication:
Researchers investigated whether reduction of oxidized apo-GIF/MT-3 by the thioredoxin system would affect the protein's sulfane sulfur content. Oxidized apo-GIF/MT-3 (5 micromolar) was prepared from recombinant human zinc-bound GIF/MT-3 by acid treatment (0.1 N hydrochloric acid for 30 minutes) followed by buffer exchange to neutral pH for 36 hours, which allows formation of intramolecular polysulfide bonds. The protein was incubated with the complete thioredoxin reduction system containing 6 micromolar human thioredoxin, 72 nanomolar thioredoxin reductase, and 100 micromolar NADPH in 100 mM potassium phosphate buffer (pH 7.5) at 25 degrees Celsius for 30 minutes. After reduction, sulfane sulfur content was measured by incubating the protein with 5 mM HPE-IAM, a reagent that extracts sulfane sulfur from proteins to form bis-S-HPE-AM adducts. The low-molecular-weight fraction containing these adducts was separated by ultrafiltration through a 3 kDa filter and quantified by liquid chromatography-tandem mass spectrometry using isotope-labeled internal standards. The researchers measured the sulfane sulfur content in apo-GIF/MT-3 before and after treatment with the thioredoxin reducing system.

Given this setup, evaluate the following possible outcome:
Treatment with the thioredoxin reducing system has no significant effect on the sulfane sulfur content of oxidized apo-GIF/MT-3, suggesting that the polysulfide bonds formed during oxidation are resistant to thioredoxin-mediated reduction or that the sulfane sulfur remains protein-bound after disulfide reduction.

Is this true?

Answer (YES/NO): NO